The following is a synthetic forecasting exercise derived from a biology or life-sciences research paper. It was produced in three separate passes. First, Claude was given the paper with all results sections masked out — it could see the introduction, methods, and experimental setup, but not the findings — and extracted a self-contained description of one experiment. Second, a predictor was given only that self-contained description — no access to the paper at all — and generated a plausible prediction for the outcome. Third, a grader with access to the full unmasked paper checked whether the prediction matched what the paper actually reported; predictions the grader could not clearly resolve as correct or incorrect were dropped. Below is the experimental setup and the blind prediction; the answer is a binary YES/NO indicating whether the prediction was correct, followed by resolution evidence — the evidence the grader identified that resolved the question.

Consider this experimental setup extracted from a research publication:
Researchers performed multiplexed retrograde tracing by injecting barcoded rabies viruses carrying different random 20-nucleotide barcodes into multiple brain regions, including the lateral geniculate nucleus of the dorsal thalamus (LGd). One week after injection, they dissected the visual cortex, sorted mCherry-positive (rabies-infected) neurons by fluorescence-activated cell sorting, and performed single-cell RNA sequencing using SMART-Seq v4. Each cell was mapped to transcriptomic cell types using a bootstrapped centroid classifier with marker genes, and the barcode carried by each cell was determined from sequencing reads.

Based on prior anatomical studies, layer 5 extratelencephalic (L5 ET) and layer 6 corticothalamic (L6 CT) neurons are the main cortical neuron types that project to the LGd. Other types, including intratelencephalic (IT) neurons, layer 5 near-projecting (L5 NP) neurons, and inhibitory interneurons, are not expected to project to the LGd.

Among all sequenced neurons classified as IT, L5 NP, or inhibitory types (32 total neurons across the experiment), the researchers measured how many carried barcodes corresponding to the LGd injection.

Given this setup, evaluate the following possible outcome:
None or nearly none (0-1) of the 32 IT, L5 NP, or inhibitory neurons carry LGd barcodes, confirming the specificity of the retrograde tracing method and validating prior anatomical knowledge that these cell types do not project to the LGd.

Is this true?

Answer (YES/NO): YES